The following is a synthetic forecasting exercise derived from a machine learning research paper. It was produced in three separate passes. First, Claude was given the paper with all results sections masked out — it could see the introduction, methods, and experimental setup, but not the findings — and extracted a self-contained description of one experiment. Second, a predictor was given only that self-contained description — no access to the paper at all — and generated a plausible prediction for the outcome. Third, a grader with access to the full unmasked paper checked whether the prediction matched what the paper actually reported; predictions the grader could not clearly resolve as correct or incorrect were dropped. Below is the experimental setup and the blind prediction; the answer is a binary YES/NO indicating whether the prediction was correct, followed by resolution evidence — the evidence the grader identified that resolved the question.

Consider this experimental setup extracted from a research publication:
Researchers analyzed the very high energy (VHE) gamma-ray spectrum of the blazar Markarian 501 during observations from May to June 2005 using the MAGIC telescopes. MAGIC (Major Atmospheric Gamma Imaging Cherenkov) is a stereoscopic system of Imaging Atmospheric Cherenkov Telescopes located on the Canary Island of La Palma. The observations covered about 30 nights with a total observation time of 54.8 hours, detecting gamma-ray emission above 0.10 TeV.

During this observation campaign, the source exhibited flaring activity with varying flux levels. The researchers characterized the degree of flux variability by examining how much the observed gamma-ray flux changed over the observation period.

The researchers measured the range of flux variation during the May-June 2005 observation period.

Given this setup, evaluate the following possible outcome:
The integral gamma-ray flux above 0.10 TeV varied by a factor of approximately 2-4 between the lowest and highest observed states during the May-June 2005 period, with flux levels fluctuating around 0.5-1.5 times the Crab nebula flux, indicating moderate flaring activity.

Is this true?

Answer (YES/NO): NO